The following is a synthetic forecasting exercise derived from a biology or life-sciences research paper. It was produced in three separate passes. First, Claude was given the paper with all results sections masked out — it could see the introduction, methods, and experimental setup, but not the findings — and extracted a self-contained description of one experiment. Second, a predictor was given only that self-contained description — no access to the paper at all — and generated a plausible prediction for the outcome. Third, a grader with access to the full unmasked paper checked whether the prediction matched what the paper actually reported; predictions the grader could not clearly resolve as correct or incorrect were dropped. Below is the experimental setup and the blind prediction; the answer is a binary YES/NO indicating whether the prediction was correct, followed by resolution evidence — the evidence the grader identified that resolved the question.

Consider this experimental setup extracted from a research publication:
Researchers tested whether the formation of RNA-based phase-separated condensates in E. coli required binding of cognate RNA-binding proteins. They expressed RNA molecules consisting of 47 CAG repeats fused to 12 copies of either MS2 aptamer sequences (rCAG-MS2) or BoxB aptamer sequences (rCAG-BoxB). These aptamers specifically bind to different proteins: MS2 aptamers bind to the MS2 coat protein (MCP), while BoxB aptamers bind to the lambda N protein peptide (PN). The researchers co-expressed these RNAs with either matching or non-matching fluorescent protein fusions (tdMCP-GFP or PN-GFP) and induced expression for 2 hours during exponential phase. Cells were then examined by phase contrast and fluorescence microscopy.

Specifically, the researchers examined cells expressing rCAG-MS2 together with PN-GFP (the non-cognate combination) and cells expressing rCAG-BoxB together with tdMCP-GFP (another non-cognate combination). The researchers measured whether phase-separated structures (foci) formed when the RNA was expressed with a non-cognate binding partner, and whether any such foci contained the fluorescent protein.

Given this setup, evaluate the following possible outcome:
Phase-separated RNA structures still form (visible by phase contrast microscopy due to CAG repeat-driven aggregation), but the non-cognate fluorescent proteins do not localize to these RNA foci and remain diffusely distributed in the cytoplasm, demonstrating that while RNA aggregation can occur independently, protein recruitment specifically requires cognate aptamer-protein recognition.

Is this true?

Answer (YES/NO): YES